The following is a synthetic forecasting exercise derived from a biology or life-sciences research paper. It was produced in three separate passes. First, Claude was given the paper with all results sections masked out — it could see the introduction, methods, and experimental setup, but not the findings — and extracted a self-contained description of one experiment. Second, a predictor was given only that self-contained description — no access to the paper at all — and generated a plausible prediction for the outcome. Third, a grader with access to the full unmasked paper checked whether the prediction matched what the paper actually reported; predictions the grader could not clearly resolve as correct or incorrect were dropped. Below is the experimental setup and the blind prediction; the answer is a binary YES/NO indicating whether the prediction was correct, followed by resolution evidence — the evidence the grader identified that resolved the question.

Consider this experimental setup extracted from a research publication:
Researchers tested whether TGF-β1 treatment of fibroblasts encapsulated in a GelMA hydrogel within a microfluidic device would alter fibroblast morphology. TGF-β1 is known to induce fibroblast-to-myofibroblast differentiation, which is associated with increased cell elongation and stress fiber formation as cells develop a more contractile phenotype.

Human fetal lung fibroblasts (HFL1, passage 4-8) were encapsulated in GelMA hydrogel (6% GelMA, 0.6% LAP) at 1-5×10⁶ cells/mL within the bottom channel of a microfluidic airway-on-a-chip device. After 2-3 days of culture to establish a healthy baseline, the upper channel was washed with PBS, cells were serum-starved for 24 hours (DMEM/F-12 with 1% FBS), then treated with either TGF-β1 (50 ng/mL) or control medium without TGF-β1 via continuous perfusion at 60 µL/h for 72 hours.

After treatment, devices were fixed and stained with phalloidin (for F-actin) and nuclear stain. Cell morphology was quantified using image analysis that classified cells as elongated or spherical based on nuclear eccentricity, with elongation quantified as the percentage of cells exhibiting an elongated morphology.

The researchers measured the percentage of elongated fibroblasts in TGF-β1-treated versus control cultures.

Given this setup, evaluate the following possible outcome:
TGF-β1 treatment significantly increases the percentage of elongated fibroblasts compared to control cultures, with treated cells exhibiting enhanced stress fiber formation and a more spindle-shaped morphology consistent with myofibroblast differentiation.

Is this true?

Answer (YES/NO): NO